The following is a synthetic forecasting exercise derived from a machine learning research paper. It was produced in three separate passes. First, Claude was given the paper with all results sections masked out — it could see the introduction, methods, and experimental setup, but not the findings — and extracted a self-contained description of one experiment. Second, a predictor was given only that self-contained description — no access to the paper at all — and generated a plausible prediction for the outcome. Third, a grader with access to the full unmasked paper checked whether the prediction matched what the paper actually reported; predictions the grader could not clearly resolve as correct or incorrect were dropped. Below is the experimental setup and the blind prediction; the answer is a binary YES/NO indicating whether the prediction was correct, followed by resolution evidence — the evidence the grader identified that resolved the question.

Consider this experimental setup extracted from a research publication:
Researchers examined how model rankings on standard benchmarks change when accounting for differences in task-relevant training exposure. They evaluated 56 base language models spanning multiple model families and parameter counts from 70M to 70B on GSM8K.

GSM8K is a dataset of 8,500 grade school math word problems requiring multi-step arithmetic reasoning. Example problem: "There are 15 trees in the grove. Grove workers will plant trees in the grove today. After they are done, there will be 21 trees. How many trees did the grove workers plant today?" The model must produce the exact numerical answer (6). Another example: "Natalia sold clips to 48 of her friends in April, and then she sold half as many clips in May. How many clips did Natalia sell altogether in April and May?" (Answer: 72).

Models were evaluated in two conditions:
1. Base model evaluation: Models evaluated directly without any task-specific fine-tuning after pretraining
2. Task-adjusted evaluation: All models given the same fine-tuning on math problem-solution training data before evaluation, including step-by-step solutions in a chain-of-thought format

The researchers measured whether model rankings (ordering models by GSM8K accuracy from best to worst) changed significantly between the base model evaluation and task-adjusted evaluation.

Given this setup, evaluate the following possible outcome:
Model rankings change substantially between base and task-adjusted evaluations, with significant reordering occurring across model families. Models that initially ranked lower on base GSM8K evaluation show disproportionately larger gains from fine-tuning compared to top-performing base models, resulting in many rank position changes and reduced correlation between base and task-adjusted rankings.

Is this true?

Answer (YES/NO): YES